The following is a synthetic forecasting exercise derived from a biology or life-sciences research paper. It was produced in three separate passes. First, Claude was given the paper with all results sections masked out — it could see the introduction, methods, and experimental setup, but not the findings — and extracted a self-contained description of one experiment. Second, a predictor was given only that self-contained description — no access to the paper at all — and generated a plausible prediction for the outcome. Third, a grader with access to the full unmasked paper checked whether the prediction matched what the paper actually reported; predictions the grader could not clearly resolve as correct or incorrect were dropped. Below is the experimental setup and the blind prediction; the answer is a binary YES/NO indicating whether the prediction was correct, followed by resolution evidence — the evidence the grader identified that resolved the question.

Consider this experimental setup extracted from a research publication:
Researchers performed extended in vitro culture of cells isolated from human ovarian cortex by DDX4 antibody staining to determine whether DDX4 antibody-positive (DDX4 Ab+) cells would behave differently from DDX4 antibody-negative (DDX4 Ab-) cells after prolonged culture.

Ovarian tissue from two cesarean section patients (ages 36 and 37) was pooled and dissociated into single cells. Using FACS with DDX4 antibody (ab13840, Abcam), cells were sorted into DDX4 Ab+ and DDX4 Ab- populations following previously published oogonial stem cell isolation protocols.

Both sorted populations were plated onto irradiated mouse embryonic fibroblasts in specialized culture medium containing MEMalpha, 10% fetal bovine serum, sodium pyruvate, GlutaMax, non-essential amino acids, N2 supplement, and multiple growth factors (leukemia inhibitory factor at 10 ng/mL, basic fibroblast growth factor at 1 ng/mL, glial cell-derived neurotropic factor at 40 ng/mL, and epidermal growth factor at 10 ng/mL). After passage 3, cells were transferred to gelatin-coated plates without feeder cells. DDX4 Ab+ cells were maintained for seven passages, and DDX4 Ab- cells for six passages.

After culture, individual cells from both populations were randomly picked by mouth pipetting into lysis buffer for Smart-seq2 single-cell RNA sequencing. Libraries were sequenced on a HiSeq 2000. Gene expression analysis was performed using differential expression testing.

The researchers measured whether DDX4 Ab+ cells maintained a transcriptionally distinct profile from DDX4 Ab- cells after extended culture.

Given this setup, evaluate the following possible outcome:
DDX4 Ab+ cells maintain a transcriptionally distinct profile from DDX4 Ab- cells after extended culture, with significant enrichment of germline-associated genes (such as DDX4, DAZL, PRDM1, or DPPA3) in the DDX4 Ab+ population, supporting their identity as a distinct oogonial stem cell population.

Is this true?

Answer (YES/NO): NO